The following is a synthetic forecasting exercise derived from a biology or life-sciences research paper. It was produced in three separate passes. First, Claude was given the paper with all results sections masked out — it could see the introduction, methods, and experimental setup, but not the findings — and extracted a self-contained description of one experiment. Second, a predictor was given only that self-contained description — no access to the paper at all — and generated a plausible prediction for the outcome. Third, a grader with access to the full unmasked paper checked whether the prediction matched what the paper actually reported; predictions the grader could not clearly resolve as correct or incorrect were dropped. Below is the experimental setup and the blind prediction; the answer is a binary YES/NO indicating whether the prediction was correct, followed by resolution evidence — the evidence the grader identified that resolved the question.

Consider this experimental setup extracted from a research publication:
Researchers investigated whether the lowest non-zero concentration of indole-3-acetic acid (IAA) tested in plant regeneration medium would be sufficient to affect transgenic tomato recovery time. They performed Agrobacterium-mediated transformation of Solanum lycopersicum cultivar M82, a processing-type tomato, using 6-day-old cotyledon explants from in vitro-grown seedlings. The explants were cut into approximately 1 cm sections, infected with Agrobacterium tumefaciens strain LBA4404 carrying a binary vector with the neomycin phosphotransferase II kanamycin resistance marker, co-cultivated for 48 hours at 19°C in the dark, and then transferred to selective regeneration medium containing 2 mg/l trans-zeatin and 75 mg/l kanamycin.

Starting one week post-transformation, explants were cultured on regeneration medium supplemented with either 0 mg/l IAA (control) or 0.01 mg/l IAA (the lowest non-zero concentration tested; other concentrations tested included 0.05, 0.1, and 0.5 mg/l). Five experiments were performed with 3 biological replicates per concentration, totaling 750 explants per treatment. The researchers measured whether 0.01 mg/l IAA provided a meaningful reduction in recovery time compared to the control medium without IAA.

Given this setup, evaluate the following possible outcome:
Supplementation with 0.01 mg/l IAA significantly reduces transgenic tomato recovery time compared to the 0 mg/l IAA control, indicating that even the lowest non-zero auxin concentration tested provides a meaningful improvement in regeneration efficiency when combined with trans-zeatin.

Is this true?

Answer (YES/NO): NO